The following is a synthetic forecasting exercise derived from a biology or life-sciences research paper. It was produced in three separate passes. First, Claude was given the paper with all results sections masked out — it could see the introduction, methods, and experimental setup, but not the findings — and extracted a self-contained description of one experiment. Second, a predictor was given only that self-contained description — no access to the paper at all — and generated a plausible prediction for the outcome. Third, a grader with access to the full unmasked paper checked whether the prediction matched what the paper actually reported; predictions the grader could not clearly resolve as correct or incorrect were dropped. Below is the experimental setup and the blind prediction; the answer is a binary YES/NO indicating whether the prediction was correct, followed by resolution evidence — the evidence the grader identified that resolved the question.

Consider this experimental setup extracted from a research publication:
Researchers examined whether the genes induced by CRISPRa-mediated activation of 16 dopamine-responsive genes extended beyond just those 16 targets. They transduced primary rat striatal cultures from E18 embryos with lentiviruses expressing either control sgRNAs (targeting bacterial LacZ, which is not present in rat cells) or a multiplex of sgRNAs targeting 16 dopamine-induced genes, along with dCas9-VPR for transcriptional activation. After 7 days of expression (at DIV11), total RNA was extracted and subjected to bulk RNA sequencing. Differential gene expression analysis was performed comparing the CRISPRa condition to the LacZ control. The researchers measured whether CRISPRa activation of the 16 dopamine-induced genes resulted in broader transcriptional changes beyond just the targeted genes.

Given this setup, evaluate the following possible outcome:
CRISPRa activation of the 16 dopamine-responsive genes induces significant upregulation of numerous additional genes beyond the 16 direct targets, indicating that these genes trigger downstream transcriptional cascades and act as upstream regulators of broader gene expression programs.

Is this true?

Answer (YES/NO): YES